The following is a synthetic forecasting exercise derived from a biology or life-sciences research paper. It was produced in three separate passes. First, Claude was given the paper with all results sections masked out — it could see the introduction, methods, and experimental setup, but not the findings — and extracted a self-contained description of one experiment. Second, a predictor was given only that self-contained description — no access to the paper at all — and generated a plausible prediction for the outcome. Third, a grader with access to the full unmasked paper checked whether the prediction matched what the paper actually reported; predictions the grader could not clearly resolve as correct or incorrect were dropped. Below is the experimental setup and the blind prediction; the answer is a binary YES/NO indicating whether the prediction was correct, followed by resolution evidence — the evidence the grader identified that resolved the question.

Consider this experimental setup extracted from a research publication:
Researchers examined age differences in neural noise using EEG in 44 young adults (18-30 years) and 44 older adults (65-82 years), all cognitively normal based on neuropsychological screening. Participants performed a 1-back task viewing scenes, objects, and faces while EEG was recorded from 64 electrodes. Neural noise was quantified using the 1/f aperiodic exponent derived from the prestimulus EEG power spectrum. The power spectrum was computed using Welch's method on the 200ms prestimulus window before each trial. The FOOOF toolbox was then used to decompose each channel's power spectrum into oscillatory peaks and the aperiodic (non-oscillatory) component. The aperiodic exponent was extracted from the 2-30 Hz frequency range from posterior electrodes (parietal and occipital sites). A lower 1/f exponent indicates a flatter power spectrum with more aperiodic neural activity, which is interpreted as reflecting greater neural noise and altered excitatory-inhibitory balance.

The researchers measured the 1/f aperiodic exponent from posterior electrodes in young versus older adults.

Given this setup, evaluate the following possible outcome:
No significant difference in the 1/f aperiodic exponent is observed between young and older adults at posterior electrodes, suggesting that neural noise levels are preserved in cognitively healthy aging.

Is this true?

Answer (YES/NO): NO